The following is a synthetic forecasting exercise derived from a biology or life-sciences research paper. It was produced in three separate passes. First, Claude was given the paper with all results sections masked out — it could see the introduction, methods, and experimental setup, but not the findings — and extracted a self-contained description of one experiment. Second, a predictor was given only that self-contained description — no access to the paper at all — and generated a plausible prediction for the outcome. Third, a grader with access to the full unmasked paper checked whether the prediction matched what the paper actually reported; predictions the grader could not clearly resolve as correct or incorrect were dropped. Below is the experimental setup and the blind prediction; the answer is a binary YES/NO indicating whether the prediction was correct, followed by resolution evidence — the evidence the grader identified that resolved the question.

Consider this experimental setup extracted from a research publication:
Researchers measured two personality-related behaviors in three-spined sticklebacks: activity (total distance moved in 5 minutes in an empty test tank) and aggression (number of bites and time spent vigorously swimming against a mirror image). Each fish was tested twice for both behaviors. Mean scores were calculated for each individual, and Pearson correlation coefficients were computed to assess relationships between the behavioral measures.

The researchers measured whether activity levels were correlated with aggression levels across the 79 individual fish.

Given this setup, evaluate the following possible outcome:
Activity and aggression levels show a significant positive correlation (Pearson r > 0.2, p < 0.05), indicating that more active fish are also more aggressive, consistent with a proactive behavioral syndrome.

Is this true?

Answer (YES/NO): YES